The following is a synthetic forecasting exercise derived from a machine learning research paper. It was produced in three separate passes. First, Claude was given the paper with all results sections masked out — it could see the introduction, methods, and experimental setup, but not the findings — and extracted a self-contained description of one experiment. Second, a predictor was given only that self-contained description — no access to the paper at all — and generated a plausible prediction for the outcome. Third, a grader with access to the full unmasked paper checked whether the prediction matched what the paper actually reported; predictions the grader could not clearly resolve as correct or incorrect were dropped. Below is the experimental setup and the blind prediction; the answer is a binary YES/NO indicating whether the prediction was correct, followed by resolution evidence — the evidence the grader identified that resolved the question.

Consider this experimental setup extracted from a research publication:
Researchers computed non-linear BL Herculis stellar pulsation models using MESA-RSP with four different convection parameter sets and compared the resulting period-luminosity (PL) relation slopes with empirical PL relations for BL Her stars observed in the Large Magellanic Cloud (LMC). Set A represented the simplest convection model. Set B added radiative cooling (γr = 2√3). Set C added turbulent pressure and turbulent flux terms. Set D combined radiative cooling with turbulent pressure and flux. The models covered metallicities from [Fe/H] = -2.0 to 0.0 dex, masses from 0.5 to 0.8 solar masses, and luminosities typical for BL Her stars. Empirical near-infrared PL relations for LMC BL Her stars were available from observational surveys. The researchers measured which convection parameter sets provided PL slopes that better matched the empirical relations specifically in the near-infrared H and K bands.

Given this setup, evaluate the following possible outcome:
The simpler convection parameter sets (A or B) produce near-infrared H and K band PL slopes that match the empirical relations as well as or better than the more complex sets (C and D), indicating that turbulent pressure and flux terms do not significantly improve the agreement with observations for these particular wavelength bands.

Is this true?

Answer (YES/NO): NO